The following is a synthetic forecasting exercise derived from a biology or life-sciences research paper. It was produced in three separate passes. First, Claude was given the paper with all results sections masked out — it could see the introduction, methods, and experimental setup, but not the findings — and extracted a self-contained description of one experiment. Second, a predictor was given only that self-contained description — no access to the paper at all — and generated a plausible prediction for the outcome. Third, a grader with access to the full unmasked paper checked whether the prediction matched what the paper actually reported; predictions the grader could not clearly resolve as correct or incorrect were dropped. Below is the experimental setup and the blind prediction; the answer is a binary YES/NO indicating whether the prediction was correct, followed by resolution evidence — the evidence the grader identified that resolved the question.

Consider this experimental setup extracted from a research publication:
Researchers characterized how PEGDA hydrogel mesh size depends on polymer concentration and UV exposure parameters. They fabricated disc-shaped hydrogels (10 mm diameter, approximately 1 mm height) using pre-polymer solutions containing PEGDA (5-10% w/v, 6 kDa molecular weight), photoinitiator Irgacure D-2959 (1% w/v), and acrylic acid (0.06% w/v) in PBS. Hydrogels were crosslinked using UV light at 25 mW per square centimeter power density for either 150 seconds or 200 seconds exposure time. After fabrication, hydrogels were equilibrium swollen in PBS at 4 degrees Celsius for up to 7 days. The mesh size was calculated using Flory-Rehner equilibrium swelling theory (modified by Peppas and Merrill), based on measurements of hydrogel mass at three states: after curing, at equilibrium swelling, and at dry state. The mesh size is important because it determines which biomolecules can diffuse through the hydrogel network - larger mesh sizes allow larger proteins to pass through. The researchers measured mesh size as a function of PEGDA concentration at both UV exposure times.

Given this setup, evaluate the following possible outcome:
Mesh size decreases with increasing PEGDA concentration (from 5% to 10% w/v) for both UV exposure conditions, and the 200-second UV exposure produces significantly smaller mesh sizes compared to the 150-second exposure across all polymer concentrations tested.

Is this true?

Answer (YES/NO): NO